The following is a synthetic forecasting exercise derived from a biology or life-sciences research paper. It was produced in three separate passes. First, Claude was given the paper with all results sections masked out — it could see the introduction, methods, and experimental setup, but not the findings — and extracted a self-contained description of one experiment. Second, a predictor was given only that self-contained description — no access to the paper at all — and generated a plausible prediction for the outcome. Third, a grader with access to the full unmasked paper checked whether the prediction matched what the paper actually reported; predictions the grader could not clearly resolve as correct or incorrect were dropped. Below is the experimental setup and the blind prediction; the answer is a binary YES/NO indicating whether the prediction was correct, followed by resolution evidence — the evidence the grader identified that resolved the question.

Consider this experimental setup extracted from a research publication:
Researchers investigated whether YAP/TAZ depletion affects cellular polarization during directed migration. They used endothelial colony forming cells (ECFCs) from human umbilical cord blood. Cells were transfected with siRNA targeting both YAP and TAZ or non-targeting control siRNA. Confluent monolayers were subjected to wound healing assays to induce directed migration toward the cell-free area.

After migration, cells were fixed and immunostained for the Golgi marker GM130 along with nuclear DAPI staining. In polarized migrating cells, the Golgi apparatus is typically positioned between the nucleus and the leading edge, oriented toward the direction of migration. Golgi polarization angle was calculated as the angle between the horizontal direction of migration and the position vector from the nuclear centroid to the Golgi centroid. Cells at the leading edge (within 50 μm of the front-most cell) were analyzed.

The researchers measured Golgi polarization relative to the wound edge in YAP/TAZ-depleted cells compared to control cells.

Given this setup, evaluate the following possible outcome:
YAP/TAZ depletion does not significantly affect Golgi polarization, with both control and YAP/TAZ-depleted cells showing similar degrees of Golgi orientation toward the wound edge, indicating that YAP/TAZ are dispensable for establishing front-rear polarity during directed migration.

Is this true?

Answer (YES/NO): YES